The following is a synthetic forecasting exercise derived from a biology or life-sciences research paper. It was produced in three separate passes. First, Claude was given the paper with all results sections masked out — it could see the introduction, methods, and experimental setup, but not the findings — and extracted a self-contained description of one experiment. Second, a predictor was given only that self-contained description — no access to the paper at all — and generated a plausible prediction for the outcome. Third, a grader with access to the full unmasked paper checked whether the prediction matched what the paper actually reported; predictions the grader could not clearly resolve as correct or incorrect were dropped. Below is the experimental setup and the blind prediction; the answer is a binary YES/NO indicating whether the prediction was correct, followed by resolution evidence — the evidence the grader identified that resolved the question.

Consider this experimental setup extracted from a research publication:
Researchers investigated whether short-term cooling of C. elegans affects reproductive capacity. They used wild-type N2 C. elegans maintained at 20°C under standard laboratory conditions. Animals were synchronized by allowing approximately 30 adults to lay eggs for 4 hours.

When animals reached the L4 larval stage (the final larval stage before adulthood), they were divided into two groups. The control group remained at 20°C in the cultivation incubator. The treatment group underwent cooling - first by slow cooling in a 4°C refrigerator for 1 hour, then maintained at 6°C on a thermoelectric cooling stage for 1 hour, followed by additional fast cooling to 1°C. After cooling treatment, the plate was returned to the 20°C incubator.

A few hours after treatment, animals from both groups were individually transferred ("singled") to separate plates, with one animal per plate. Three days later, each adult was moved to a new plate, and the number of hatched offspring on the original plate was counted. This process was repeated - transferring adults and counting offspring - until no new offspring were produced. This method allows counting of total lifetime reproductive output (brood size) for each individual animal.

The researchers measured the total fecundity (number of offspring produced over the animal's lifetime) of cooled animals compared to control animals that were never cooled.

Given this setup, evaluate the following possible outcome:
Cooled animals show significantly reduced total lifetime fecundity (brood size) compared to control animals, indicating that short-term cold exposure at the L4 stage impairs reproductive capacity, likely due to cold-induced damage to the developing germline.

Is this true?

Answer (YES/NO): NO